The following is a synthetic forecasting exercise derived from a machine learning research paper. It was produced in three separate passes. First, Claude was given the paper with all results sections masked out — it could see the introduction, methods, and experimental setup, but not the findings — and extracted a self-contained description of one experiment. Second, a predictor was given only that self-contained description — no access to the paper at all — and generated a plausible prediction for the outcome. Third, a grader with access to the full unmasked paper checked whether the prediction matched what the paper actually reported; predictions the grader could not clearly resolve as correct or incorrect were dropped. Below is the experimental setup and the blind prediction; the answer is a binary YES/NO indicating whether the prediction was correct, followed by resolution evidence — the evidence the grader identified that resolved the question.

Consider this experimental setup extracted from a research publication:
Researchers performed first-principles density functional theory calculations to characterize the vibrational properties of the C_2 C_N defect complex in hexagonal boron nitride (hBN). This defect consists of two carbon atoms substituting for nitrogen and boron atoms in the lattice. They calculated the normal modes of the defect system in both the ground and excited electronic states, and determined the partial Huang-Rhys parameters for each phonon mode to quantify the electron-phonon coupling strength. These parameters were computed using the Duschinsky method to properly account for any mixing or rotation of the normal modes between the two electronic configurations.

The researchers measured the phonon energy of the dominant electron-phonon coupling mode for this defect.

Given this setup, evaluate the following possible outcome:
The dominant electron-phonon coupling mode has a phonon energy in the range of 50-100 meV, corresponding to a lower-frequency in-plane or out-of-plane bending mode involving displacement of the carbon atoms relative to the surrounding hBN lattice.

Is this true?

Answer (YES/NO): NO